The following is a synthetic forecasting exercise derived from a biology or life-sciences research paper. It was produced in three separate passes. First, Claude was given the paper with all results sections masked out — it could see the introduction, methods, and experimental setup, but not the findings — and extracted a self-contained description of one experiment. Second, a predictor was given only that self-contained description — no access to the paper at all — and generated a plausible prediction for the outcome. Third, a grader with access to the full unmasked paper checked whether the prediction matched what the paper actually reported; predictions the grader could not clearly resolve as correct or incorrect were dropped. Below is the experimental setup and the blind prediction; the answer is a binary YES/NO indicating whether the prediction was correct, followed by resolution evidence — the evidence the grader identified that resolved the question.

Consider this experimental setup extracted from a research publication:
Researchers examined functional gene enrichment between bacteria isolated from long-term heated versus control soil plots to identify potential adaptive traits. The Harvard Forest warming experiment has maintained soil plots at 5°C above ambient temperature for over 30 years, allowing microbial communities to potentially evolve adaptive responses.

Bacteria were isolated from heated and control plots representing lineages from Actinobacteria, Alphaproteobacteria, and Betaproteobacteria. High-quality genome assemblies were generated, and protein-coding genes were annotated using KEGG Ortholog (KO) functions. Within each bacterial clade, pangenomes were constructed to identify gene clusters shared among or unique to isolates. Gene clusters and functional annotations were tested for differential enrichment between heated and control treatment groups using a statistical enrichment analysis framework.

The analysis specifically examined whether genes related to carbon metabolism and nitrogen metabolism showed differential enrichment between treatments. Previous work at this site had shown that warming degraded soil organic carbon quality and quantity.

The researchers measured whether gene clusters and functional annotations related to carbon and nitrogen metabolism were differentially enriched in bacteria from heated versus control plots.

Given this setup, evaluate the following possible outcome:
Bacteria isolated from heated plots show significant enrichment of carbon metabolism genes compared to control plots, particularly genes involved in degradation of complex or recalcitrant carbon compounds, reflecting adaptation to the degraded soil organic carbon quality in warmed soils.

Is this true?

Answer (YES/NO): NO